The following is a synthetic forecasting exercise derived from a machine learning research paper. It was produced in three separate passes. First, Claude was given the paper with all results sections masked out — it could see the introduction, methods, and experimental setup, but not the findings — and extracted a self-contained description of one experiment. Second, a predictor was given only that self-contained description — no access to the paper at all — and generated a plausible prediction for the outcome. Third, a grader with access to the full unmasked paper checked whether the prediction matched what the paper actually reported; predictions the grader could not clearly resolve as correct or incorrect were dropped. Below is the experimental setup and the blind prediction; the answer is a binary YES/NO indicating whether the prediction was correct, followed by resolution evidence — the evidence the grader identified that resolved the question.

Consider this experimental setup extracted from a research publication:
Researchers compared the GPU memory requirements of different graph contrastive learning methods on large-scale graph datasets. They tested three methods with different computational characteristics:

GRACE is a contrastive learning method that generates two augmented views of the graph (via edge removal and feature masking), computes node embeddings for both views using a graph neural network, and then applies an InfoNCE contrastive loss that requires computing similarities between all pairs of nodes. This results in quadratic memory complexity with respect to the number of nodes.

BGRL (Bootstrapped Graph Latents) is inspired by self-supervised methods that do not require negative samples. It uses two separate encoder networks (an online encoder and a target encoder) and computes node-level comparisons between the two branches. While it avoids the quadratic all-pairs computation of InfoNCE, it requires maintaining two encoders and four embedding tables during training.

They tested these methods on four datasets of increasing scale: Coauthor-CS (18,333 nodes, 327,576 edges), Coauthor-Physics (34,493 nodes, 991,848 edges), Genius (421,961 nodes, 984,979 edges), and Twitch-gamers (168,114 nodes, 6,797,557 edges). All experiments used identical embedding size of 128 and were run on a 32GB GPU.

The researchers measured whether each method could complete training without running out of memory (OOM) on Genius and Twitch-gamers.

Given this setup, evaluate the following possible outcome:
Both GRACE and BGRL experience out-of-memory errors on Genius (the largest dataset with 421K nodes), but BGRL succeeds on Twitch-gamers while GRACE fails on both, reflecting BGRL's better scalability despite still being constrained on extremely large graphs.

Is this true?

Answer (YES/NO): NO